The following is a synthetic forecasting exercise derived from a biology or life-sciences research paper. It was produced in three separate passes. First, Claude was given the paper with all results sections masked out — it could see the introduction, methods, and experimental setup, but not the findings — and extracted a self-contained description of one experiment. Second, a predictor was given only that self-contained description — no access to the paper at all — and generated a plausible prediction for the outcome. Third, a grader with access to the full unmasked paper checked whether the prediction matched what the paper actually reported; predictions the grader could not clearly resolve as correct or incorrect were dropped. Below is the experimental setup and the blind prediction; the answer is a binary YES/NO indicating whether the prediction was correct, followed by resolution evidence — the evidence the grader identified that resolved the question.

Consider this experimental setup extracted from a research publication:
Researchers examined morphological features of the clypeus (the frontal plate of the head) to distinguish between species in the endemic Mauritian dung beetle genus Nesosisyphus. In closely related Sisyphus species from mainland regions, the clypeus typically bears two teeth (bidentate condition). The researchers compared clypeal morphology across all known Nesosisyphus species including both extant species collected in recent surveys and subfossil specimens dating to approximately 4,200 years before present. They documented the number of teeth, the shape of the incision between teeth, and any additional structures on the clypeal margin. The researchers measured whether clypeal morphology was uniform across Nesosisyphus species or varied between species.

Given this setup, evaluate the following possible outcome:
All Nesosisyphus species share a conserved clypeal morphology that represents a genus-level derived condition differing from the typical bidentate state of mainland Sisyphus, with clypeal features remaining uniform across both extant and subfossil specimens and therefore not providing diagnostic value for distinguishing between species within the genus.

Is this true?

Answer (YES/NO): NO